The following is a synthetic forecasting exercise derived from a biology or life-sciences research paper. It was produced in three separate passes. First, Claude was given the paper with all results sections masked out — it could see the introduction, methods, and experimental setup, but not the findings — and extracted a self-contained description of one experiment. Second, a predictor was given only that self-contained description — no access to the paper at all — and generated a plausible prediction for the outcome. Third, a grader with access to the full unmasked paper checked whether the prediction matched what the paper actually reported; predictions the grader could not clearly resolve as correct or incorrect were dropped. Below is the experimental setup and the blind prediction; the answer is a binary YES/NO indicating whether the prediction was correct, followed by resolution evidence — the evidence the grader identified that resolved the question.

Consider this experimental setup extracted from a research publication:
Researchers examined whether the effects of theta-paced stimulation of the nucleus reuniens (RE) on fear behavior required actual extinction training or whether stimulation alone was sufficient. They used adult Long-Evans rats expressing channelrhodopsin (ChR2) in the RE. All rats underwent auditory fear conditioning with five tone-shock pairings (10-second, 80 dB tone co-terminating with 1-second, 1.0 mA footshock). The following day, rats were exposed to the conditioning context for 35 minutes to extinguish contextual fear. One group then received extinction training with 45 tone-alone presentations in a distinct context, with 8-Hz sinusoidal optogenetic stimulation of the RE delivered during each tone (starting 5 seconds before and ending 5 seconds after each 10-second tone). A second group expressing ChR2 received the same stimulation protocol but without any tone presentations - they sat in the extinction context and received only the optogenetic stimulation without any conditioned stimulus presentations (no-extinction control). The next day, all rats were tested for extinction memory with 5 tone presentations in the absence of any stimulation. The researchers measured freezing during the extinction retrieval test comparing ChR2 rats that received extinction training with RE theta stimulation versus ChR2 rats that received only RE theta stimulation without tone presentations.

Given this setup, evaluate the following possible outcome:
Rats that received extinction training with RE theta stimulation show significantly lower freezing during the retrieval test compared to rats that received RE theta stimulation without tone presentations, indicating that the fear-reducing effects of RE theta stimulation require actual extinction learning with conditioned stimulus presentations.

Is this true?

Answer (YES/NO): YES